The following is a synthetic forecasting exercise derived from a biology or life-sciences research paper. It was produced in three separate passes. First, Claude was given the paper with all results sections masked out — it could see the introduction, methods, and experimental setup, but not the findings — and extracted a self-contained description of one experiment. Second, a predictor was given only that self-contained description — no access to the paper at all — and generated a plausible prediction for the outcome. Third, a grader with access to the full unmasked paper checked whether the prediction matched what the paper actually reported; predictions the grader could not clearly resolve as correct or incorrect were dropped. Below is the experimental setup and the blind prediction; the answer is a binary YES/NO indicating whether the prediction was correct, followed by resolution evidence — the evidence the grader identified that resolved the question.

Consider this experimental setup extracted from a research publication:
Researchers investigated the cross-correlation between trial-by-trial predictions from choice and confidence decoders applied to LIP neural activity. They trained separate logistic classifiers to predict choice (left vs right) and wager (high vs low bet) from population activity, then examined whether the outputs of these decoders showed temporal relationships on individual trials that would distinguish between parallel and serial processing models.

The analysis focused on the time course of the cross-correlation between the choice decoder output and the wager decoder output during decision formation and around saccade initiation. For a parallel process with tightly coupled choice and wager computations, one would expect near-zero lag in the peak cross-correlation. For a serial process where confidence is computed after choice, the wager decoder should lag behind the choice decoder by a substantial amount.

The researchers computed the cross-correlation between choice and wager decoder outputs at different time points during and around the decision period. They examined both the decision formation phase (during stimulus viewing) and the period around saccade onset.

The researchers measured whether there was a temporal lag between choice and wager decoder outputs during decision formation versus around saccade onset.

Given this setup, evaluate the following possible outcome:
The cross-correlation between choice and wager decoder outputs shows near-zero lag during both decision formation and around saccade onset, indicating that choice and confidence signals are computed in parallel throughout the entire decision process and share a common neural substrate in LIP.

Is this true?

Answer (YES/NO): NO